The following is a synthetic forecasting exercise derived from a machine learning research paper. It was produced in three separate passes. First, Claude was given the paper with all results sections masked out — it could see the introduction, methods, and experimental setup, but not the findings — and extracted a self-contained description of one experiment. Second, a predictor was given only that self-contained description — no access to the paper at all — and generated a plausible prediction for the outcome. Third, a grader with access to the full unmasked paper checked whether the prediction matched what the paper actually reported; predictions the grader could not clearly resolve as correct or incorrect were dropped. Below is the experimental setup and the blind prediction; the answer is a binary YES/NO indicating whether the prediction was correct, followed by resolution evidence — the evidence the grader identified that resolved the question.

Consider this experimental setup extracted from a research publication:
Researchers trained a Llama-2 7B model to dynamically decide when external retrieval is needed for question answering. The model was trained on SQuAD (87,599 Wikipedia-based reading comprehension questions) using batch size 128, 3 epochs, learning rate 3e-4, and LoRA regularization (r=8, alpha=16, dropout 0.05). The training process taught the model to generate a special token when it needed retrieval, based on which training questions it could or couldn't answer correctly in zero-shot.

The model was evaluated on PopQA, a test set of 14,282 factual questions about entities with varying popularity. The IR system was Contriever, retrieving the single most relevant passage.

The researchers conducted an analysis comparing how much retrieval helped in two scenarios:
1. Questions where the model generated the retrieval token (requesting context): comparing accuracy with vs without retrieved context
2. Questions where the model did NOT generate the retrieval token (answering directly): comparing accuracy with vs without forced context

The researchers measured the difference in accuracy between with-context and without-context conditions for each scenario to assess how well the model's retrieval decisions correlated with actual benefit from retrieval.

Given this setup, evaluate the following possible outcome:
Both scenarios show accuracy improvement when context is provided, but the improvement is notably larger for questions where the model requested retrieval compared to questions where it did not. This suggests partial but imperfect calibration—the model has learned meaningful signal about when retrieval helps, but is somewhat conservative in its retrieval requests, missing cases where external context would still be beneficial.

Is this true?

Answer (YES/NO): NO